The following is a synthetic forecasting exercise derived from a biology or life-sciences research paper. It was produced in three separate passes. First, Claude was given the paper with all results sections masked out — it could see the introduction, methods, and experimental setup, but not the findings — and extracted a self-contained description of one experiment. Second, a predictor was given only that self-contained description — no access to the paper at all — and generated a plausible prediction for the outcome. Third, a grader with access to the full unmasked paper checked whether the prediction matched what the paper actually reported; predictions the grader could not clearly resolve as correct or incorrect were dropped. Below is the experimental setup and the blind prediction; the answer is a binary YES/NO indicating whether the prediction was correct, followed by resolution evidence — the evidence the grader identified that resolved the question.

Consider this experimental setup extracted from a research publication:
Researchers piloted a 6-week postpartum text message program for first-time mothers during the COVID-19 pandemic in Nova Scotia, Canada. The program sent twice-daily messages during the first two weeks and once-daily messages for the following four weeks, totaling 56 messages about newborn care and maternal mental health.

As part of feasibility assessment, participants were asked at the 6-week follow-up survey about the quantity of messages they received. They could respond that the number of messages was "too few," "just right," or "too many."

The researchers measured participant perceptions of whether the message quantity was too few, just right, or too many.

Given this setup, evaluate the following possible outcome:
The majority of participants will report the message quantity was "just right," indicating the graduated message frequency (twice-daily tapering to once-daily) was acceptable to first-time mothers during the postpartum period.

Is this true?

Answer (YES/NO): YES